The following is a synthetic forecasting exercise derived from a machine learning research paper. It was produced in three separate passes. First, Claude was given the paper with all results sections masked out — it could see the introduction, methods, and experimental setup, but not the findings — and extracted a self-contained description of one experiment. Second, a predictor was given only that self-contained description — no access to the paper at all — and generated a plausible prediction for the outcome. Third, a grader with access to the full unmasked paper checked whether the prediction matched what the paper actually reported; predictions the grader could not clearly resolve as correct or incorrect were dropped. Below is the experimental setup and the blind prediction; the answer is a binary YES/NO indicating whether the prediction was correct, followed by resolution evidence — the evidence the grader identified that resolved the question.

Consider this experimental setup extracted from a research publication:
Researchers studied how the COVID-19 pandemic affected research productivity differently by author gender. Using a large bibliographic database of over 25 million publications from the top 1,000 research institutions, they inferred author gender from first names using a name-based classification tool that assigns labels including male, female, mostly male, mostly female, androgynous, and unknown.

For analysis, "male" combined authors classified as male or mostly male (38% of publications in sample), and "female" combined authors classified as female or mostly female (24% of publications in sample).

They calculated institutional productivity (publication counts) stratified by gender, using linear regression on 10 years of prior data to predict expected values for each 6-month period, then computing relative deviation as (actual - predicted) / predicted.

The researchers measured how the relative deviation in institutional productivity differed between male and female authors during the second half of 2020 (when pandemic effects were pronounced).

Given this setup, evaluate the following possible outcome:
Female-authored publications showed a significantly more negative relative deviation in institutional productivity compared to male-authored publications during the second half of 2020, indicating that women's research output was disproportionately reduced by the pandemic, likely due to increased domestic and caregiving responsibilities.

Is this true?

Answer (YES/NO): NO